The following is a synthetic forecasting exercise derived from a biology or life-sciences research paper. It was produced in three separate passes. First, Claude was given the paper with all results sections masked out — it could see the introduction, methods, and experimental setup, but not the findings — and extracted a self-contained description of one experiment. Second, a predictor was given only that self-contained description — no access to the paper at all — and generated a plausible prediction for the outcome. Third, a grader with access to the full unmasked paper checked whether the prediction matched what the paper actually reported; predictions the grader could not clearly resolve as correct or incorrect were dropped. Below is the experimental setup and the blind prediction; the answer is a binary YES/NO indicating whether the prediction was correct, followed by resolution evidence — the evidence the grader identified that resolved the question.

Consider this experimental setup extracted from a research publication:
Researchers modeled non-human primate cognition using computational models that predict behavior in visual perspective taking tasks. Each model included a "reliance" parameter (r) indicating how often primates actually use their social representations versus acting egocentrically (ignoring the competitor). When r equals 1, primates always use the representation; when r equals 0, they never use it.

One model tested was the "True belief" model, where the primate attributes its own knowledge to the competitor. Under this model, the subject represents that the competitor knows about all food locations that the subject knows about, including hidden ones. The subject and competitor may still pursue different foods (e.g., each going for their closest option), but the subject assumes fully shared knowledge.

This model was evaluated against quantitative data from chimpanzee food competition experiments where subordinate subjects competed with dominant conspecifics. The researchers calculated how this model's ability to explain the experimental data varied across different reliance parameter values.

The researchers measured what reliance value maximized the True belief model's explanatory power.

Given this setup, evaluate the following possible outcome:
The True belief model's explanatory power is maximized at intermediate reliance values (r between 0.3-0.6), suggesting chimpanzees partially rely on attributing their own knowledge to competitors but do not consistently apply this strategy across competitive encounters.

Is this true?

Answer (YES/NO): NO